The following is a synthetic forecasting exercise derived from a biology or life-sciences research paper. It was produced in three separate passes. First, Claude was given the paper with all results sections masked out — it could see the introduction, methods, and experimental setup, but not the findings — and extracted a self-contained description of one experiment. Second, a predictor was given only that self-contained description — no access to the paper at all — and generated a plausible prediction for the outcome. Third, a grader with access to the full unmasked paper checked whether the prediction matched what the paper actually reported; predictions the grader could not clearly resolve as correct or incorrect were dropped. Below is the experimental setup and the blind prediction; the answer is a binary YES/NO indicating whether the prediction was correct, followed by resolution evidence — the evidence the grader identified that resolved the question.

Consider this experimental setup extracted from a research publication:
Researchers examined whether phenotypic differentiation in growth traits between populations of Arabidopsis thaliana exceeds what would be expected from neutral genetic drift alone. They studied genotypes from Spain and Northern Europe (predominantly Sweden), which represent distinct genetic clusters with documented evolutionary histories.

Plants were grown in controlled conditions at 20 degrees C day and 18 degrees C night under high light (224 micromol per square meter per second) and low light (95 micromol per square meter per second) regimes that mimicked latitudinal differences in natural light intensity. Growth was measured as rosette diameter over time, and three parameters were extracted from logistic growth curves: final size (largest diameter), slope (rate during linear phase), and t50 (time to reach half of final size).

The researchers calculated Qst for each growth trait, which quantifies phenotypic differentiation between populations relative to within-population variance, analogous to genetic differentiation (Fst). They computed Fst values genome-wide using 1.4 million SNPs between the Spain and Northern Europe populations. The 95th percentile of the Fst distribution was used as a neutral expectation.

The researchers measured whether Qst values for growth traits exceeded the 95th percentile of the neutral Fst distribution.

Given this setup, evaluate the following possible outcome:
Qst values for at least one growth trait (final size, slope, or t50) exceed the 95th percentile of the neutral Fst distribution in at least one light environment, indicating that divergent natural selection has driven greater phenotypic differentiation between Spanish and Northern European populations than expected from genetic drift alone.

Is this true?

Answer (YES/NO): YES